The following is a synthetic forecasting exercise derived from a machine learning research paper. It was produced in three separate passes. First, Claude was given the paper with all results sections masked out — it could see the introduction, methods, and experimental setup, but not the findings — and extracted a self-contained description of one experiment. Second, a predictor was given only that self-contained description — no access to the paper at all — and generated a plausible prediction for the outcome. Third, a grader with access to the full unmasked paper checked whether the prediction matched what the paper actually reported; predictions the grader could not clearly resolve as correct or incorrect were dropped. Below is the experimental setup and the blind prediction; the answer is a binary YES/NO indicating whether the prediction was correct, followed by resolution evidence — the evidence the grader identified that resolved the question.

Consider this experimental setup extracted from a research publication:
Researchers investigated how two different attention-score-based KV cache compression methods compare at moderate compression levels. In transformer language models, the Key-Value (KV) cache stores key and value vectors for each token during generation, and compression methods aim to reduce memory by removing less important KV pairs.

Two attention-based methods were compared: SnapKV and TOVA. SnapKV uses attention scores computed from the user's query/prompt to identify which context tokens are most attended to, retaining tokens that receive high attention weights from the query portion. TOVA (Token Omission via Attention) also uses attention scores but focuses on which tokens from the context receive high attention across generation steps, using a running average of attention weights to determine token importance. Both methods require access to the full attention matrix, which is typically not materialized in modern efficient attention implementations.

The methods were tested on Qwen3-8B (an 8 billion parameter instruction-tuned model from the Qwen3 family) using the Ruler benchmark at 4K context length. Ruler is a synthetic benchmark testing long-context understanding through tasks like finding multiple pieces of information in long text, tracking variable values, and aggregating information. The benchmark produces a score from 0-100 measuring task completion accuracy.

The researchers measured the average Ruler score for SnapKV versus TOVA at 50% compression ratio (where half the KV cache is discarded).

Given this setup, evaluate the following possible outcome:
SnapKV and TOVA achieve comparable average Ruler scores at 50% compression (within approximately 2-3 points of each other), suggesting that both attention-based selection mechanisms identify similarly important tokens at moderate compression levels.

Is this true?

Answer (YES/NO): NO